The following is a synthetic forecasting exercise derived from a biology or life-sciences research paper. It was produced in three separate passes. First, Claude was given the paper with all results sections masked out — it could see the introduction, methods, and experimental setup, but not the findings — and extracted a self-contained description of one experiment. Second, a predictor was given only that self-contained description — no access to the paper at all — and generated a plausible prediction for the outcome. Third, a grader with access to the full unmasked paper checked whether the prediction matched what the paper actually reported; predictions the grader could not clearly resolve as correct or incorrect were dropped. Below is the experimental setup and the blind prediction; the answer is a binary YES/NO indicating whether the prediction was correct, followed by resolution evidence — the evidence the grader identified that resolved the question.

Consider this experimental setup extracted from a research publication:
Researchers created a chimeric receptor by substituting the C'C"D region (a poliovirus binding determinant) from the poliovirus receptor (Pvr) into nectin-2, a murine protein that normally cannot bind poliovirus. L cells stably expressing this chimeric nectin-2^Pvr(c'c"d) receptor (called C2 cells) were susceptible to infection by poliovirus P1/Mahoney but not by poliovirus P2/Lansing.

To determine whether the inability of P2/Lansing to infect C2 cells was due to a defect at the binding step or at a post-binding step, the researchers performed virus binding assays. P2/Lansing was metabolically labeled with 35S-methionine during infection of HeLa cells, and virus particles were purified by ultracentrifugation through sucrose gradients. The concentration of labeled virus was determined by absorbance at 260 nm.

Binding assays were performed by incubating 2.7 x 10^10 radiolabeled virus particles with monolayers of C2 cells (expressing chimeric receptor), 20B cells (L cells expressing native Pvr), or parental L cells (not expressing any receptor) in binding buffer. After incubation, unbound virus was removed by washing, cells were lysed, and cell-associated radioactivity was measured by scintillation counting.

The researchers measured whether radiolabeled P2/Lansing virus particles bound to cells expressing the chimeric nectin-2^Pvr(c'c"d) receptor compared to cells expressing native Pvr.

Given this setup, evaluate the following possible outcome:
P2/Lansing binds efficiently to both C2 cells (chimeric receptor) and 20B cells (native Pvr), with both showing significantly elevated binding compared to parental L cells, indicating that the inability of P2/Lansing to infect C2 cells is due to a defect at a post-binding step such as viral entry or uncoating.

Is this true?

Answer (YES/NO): NO